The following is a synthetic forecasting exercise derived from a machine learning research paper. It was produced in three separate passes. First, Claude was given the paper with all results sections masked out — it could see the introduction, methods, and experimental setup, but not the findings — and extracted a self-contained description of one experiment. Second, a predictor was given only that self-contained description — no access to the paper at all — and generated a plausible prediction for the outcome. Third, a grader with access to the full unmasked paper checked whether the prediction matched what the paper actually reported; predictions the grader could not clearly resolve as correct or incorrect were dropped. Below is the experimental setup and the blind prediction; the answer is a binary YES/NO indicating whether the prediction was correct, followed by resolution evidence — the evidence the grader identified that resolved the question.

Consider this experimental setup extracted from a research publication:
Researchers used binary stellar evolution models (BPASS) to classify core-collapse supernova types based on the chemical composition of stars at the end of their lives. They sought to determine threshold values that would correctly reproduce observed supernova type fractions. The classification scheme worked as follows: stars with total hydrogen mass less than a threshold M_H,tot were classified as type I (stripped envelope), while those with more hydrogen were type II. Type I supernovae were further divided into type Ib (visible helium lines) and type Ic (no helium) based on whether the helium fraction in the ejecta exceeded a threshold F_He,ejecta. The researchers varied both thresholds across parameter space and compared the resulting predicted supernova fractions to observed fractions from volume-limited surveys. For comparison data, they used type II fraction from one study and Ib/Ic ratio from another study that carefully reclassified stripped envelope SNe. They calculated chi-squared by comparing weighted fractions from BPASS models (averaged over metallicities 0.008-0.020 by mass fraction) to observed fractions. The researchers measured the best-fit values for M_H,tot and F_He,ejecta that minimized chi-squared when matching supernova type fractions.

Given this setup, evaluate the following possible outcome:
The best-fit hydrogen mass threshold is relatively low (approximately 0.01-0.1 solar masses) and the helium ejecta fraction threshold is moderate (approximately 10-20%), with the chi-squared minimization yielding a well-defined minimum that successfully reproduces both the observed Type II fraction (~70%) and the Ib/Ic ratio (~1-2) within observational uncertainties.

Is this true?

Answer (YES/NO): NO